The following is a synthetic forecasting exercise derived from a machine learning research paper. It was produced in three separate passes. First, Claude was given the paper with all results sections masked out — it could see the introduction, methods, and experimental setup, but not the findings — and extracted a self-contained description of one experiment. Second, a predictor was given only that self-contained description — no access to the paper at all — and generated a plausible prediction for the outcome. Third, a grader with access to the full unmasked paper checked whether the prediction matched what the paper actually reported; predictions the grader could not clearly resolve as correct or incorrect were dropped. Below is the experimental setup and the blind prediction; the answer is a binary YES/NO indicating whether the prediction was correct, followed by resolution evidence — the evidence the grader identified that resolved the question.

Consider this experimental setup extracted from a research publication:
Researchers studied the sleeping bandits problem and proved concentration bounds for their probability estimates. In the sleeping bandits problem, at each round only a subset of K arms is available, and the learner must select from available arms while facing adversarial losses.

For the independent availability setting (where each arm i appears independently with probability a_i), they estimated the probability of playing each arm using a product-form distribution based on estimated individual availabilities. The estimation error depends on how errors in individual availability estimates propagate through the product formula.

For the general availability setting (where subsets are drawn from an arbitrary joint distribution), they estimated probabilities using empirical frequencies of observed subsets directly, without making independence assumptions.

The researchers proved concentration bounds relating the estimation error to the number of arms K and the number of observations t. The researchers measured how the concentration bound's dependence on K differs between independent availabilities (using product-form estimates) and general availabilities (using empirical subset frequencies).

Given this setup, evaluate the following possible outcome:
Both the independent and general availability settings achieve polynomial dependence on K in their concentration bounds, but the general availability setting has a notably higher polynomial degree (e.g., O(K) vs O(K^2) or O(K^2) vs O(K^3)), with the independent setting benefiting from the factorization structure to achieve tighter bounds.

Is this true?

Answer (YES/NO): NO